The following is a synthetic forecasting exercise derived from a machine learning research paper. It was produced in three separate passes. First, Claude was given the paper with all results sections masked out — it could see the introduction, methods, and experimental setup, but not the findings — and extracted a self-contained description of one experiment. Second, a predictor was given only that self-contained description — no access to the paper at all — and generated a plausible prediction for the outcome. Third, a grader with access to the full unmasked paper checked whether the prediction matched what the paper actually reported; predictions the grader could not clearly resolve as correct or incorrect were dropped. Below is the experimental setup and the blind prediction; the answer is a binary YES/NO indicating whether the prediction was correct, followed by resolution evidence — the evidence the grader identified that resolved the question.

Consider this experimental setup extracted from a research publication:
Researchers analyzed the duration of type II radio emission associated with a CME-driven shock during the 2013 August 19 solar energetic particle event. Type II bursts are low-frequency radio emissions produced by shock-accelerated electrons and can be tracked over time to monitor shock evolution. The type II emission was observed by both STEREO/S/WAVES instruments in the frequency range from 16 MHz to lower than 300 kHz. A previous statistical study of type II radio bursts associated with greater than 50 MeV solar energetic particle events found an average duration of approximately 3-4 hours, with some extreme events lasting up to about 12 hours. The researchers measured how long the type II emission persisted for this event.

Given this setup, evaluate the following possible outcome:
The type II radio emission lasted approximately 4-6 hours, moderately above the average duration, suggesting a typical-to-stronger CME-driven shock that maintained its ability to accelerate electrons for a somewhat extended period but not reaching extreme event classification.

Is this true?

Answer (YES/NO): NO